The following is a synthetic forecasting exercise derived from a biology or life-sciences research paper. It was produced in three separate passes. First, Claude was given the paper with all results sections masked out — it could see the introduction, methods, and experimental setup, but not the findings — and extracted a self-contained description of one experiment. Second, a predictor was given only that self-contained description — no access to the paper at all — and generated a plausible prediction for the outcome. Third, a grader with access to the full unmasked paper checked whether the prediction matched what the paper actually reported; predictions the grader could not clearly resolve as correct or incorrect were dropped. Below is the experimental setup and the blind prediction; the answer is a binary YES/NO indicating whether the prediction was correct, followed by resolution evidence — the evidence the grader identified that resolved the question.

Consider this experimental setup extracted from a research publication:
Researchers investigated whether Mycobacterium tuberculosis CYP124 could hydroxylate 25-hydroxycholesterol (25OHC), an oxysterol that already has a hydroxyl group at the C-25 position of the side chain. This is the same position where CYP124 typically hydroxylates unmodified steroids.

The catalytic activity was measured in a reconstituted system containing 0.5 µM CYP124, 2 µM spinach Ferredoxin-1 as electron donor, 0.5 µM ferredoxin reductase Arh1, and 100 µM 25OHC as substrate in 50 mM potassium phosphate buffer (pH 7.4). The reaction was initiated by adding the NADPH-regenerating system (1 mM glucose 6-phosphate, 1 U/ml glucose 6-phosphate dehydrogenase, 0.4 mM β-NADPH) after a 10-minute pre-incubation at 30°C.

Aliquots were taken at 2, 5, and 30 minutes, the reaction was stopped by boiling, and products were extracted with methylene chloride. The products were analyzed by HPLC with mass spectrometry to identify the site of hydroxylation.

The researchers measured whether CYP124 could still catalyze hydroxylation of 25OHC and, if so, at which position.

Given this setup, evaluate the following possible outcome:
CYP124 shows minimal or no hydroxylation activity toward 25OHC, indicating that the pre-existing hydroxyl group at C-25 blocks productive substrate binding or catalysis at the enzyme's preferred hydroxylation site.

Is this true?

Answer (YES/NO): NO